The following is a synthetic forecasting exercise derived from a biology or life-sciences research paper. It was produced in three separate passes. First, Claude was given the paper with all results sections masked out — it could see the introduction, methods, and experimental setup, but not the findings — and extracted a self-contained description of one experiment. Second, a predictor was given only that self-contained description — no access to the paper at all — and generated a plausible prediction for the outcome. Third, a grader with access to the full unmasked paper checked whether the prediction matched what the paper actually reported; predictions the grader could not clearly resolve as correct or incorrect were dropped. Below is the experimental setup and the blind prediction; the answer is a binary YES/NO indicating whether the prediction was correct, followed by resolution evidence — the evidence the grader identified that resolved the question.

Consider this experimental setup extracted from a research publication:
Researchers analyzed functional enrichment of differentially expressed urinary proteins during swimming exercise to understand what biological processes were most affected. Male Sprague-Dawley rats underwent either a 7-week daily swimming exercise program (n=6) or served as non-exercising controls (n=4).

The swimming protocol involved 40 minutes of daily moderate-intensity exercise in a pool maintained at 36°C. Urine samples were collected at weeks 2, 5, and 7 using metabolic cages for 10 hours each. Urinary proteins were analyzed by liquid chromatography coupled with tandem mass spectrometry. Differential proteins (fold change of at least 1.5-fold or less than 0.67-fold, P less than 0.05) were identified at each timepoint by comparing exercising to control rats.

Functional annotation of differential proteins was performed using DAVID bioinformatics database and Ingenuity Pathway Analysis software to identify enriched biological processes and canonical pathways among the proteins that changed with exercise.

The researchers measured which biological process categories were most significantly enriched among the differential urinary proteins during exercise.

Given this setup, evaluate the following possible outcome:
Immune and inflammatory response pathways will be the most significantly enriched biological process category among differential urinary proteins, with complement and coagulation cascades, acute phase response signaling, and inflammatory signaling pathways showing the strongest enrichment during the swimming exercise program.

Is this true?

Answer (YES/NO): NO